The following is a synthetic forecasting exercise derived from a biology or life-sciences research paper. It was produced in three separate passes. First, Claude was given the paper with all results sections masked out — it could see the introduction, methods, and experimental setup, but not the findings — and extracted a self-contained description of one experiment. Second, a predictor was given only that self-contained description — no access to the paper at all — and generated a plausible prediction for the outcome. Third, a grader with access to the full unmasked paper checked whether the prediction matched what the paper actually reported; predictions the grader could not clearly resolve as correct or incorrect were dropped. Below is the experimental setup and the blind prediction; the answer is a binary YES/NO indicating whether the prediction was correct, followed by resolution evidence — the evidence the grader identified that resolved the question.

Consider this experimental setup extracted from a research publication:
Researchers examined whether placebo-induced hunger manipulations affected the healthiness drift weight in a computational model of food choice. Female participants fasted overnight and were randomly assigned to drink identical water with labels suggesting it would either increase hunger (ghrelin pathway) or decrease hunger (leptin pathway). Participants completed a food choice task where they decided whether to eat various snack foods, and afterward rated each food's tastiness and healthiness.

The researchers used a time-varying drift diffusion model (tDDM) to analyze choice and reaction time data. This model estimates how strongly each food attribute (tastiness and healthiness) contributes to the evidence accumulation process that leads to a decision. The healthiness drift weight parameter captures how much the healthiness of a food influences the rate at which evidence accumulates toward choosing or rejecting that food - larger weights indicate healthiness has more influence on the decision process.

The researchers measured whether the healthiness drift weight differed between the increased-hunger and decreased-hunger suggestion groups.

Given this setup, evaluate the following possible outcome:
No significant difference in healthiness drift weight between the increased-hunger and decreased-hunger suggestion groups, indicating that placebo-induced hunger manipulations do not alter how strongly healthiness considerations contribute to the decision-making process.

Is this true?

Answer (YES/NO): NO